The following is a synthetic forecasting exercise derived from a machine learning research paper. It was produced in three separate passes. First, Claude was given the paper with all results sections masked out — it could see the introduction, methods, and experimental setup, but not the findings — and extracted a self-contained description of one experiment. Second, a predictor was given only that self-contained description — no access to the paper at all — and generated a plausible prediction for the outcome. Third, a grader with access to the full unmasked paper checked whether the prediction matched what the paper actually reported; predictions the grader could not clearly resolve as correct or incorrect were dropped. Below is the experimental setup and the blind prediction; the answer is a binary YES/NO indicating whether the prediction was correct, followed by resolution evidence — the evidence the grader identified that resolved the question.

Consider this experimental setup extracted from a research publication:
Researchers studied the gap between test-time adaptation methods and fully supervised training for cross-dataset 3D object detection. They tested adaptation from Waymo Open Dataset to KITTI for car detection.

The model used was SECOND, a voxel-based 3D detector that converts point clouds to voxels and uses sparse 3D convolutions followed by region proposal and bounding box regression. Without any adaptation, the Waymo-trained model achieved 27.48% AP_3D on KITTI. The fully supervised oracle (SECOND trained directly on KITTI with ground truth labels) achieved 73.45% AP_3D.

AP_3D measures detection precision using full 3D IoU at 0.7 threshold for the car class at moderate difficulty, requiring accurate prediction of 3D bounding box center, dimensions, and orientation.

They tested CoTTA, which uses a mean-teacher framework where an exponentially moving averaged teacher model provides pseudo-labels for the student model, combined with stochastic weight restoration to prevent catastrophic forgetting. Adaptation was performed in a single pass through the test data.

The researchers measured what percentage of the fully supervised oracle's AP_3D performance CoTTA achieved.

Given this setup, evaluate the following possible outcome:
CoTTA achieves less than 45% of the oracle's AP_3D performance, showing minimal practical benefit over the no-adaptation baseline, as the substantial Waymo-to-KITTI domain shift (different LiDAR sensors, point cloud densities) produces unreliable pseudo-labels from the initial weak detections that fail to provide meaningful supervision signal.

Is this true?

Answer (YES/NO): NO